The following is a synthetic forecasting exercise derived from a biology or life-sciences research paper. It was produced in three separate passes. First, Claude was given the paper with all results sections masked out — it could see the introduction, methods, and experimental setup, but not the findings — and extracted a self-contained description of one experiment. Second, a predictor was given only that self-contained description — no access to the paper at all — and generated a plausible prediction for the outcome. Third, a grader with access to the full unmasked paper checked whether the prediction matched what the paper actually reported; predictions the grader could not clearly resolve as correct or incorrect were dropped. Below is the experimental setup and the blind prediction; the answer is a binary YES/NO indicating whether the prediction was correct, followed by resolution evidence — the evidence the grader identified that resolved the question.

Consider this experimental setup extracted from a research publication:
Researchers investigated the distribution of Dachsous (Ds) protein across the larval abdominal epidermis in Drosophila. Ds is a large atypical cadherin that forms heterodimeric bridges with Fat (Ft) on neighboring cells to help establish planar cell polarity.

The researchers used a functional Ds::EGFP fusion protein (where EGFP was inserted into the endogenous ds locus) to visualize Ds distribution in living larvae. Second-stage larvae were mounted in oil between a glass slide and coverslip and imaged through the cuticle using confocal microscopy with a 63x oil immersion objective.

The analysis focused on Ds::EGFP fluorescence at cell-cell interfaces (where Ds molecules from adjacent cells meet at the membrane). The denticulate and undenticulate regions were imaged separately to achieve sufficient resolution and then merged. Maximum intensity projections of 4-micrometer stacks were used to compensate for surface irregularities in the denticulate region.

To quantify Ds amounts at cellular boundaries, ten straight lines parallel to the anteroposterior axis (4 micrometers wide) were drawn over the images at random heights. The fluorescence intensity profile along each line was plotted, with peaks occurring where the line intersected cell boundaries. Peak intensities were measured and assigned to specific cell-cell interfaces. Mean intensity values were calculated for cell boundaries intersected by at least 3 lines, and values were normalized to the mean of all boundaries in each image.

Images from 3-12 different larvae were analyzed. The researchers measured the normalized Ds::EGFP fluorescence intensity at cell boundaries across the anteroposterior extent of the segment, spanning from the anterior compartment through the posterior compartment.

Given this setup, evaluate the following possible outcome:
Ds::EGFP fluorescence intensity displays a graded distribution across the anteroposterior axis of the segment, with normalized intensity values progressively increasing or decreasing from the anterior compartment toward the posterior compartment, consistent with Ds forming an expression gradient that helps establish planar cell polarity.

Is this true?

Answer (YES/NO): NO